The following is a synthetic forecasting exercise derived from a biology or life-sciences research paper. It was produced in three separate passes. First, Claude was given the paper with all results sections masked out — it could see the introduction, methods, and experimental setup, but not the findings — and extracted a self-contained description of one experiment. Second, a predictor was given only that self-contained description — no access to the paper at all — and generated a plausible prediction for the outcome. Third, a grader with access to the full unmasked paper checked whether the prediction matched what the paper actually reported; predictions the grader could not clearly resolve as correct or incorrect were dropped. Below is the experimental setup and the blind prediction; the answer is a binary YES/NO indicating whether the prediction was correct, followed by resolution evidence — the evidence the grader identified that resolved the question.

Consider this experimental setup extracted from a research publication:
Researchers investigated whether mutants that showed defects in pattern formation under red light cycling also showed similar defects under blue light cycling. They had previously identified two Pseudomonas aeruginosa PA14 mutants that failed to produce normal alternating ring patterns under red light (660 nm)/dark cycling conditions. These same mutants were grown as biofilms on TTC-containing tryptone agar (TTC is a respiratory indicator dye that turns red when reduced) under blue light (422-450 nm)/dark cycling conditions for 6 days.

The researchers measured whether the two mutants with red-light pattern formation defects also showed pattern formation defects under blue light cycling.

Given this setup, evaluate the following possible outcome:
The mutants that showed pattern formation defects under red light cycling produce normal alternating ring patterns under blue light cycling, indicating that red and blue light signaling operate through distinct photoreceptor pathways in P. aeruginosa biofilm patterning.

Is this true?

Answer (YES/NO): YES